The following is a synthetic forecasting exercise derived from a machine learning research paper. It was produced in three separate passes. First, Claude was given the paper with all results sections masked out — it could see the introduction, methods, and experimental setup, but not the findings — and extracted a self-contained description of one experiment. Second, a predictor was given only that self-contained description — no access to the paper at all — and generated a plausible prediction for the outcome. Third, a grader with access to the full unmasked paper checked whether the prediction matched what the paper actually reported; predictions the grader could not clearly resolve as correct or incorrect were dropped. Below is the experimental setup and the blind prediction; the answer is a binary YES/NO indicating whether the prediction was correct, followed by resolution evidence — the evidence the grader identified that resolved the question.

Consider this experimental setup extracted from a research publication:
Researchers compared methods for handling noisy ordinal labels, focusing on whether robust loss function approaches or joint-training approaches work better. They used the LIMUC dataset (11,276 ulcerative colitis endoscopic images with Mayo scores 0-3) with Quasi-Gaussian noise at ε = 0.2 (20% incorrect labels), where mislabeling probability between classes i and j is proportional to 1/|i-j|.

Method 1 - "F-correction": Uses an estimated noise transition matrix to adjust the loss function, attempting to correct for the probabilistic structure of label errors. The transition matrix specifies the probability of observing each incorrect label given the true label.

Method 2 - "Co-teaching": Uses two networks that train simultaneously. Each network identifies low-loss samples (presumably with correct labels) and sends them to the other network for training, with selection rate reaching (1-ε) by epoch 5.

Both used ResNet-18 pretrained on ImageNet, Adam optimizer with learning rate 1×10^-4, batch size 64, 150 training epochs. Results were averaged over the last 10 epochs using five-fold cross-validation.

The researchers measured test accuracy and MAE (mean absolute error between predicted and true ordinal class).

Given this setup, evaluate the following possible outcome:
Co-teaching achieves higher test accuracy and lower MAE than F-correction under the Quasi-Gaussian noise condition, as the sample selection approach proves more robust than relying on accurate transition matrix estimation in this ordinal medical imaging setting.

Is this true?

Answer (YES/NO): YES